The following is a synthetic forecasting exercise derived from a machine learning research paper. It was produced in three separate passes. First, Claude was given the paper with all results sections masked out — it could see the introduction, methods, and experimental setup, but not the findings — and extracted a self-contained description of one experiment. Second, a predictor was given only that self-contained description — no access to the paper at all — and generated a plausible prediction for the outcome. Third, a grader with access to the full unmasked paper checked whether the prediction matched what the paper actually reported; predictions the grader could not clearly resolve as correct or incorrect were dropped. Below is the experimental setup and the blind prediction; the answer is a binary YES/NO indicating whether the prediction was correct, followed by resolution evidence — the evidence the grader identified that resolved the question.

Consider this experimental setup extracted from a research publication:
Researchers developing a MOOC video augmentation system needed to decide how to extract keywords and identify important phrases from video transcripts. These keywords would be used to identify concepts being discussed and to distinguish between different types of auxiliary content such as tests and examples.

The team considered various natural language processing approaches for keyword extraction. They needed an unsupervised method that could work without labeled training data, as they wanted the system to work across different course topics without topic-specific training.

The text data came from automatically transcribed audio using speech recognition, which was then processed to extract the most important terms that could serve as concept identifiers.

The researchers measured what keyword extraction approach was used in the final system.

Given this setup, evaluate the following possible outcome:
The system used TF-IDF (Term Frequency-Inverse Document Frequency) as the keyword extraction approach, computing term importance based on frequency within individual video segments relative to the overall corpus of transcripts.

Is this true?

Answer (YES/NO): NO